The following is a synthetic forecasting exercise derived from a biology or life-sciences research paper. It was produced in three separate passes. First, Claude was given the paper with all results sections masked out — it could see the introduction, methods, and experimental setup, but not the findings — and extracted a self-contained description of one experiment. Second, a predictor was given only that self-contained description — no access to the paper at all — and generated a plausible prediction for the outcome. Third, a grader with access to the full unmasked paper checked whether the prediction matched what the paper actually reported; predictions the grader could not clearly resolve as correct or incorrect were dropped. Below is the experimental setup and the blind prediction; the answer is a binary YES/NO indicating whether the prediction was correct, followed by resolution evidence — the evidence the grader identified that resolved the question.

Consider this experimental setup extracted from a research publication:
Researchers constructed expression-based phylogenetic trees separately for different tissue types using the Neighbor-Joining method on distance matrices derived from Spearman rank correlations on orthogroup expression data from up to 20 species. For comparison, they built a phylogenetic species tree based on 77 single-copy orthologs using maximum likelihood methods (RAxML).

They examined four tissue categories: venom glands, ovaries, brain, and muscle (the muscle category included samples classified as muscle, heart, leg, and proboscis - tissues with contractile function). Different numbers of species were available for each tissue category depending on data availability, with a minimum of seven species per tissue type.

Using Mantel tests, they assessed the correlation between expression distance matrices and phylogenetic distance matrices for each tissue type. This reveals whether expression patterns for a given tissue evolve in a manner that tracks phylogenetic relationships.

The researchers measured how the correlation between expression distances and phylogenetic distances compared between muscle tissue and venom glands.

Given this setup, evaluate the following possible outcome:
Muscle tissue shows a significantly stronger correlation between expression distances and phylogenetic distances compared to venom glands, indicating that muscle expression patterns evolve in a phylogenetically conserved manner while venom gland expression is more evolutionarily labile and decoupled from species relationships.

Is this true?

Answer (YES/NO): NO